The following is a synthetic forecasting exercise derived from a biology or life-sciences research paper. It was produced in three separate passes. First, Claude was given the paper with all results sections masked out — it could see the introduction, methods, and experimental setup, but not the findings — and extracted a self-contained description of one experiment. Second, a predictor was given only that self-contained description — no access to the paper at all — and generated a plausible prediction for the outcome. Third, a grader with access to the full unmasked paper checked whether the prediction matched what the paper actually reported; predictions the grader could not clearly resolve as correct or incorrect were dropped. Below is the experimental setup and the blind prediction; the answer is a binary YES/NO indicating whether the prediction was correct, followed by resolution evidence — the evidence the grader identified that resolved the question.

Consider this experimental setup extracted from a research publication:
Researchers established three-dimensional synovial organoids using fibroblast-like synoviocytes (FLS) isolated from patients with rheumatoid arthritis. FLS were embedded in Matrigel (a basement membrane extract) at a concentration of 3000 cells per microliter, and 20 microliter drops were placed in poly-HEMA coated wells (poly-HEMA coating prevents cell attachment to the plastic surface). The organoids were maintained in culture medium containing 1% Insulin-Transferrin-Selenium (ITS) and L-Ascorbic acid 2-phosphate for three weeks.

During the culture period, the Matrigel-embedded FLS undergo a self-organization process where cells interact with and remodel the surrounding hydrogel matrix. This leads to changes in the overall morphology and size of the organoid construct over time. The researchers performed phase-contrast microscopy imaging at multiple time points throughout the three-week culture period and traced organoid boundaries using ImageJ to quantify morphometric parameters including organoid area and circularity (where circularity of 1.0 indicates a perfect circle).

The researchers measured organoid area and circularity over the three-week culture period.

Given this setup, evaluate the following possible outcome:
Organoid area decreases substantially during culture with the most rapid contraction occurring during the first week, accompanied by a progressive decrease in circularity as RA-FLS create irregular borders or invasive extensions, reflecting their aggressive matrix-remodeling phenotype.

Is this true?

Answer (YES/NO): NO